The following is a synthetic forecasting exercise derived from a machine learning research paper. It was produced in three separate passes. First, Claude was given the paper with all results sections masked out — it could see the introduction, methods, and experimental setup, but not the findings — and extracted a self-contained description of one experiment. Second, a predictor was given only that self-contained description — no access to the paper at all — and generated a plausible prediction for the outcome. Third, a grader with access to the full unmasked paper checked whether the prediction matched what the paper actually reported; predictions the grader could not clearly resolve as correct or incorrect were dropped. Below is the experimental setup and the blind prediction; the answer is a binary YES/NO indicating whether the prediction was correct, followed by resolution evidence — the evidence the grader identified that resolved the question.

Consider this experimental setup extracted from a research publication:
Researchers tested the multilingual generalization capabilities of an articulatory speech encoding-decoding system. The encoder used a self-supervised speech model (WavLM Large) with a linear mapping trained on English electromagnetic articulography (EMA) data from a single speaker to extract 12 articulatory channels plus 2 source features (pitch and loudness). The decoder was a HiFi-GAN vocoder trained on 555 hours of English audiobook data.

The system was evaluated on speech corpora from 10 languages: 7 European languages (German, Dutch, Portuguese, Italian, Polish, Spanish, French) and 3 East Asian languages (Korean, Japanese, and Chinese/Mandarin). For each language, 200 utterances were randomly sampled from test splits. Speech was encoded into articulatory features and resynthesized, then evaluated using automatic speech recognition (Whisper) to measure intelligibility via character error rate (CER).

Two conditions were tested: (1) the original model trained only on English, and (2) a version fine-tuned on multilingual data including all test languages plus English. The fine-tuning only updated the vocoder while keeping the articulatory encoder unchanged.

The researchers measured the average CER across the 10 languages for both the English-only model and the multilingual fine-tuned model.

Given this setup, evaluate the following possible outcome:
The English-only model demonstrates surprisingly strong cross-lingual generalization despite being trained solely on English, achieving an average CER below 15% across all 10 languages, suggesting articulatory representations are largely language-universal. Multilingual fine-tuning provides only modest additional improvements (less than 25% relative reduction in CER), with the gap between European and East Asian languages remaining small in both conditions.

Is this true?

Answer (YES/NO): NO